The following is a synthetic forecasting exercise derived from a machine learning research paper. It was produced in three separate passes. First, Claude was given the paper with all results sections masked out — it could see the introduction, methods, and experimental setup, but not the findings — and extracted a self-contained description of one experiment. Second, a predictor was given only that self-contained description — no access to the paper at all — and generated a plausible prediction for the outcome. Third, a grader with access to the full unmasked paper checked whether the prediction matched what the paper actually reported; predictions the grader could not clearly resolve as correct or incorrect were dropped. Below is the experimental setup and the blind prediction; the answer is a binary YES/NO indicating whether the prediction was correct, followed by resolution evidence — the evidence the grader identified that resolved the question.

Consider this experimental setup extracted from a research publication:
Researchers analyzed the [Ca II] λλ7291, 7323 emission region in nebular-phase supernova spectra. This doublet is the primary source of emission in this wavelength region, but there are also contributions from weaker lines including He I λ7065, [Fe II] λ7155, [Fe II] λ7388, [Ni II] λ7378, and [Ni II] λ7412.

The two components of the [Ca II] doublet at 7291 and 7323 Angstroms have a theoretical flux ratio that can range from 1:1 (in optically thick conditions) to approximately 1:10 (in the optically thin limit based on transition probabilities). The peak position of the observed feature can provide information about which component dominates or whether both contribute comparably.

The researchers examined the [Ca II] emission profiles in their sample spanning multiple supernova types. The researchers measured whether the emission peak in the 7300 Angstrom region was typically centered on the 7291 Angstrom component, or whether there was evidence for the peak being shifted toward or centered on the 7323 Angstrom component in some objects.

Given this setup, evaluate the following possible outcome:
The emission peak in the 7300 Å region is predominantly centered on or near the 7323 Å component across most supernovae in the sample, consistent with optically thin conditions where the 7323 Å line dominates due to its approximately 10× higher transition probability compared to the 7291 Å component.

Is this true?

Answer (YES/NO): NO